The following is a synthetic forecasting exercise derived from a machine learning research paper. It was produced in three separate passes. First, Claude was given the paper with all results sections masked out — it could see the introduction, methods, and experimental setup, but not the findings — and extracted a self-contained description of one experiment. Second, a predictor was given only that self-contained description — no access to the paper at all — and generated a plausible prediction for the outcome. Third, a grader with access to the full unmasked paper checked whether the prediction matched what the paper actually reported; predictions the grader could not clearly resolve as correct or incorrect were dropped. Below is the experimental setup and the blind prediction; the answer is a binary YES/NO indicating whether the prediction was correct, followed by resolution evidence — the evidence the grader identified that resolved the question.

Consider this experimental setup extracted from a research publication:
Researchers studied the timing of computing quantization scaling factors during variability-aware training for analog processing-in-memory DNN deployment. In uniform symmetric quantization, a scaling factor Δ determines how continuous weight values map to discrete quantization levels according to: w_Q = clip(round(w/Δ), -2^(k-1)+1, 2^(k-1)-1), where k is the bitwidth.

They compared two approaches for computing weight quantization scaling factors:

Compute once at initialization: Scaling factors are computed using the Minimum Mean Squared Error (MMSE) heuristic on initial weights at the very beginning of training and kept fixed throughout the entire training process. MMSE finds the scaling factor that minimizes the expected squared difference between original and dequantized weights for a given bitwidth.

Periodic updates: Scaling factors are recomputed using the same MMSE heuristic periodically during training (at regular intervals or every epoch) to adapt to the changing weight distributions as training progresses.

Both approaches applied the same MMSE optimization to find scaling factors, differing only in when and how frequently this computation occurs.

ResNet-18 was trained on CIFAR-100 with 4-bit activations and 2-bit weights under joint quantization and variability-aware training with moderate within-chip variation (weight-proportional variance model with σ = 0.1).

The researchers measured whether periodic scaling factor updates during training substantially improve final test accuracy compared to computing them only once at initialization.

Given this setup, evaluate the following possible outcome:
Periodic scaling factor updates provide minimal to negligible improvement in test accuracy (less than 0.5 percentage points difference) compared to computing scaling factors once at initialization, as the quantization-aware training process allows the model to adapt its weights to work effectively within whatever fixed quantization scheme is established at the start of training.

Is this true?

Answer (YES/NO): YES